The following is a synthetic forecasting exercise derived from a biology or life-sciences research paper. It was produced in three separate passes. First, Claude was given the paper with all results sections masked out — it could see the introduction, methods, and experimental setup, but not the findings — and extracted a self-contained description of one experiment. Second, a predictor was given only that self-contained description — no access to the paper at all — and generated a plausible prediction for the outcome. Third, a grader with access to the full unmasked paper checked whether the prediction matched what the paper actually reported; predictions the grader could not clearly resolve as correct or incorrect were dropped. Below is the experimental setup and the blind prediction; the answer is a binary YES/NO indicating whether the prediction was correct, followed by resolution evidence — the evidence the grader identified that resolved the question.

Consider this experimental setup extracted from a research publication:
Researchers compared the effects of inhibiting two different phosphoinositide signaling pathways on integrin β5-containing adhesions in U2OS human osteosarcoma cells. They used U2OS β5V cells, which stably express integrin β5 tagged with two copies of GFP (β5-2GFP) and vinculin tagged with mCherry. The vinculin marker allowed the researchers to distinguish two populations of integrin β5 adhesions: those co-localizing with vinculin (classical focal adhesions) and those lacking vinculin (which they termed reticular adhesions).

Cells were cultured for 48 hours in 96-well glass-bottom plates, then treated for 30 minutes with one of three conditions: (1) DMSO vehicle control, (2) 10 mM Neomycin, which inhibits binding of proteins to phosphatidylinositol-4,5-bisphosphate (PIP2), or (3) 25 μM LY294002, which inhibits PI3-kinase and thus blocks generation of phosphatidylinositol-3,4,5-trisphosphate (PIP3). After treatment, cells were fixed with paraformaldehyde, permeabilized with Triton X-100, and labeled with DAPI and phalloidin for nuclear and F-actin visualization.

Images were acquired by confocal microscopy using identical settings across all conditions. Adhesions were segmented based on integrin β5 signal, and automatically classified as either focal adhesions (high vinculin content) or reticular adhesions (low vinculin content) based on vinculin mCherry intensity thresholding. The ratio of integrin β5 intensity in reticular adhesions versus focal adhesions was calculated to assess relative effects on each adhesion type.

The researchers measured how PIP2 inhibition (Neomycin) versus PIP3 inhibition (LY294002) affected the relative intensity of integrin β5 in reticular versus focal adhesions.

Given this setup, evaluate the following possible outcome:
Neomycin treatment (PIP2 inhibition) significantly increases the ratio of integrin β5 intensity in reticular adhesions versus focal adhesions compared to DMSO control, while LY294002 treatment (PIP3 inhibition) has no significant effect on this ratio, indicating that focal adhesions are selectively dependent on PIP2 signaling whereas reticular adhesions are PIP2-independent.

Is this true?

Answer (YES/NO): NO